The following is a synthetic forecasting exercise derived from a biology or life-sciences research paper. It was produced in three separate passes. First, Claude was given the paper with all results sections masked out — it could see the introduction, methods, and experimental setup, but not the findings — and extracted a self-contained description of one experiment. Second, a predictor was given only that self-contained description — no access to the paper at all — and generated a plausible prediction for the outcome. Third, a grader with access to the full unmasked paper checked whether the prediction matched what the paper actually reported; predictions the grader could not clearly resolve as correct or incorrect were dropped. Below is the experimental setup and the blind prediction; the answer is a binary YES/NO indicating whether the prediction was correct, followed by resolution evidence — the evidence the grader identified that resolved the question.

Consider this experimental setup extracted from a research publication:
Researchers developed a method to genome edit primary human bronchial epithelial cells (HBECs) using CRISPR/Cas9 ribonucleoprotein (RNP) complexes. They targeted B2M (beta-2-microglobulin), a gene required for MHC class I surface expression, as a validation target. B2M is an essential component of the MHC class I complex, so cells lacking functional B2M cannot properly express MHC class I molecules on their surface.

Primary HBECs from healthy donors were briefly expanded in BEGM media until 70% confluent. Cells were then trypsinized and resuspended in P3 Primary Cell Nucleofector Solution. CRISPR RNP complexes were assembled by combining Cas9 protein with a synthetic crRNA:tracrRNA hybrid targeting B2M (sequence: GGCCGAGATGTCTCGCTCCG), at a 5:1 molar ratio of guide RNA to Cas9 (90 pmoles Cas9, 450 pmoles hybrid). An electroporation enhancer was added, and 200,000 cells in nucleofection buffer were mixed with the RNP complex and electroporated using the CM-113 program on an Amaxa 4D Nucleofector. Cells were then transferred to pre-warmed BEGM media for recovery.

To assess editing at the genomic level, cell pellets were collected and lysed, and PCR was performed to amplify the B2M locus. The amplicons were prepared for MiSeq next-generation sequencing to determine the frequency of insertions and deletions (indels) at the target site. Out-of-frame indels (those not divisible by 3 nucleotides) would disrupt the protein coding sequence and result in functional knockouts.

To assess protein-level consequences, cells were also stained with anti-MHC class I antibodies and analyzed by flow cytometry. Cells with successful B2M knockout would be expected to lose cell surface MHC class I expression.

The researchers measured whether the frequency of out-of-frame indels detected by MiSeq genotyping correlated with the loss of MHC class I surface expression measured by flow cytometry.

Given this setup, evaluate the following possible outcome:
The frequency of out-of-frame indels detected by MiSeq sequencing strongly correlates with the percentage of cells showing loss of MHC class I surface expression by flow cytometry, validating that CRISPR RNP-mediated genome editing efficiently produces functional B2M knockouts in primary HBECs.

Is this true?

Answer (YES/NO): YES